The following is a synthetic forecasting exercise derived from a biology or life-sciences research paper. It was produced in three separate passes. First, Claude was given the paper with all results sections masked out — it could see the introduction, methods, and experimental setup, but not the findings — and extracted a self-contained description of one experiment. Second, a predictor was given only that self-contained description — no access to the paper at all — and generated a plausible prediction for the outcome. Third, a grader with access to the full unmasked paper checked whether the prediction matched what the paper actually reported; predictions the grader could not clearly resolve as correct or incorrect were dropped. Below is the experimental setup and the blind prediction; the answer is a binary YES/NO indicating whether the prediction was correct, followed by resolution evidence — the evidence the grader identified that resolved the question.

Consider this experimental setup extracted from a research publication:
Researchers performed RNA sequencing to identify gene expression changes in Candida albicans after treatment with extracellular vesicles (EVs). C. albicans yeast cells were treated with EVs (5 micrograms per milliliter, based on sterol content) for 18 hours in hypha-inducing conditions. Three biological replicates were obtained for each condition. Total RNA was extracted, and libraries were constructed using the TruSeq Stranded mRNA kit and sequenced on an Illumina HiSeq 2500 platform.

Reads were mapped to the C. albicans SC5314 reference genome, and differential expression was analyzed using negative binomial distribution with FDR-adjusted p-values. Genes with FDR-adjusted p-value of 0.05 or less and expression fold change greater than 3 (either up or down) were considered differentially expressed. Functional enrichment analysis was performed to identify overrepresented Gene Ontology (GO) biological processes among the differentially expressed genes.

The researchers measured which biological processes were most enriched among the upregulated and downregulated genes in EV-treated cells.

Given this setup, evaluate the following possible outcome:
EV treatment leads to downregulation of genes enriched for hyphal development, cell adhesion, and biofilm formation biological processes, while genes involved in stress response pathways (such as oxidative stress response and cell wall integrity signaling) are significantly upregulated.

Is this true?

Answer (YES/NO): NO